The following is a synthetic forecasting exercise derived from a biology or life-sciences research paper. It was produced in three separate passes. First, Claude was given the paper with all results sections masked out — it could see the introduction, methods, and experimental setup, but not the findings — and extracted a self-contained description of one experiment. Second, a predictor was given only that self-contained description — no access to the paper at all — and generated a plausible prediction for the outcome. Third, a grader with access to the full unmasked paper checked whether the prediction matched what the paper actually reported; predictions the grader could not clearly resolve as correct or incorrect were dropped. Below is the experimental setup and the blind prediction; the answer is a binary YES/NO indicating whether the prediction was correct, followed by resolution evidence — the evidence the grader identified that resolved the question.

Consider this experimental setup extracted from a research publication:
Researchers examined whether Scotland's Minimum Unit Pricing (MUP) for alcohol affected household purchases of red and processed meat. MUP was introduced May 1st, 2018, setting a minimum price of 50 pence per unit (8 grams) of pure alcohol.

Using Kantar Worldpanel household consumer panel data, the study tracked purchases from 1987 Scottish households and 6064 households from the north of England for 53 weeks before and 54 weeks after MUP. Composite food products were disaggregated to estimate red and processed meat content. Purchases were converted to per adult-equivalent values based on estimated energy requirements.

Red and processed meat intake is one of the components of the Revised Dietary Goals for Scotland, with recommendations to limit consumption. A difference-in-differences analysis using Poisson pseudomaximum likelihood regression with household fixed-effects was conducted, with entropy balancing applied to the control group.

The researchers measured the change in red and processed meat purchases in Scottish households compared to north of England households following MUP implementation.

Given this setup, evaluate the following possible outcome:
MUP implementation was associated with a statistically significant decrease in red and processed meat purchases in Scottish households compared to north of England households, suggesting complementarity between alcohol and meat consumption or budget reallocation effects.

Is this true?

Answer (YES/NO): NO